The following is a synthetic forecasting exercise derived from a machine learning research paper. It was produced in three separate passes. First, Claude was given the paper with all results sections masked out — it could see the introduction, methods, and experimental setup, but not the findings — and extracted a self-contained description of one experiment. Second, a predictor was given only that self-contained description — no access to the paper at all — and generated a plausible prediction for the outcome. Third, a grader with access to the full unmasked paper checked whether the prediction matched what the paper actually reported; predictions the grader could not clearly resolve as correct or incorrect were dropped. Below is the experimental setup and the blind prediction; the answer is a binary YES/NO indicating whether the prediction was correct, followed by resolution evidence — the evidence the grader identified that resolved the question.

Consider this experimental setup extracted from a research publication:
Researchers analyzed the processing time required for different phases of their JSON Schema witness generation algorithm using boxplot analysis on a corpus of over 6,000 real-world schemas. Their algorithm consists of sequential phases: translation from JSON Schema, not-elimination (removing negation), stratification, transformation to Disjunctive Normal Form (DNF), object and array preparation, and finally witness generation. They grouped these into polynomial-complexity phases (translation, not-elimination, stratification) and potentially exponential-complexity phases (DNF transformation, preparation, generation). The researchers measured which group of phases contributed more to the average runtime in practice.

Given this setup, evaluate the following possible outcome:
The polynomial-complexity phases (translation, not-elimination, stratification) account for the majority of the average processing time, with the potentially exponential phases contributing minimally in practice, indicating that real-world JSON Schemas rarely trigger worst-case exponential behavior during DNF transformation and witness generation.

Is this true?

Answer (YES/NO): NO